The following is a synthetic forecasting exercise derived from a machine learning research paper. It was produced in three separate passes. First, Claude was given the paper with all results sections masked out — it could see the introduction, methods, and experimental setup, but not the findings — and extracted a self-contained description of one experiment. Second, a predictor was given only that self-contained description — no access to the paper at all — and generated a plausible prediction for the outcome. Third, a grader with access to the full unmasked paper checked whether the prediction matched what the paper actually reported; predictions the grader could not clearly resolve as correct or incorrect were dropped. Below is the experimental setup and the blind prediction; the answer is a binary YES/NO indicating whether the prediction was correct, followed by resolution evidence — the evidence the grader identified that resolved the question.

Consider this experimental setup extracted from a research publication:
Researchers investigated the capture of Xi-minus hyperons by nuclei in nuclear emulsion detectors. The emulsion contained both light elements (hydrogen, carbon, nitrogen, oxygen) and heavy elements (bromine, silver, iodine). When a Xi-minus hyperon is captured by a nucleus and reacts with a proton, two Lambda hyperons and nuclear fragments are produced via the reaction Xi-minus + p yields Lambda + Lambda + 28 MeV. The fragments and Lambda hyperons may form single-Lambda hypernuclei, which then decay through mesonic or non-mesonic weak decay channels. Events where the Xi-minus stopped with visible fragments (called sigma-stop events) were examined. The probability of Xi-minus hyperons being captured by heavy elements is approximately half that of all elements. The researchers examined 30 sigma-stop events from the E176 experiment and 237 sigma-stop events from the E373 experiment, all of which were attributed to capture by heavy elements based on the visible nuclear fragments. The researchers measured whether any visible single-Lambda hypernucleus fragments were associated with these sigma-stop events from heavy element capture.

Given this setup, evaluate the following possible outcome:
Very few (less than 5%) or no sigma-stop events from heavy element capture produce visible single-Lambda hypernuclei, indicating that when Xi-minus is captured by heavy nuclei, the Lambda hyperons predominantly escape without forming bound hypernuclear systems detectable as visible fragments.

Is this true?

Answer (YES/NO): YES